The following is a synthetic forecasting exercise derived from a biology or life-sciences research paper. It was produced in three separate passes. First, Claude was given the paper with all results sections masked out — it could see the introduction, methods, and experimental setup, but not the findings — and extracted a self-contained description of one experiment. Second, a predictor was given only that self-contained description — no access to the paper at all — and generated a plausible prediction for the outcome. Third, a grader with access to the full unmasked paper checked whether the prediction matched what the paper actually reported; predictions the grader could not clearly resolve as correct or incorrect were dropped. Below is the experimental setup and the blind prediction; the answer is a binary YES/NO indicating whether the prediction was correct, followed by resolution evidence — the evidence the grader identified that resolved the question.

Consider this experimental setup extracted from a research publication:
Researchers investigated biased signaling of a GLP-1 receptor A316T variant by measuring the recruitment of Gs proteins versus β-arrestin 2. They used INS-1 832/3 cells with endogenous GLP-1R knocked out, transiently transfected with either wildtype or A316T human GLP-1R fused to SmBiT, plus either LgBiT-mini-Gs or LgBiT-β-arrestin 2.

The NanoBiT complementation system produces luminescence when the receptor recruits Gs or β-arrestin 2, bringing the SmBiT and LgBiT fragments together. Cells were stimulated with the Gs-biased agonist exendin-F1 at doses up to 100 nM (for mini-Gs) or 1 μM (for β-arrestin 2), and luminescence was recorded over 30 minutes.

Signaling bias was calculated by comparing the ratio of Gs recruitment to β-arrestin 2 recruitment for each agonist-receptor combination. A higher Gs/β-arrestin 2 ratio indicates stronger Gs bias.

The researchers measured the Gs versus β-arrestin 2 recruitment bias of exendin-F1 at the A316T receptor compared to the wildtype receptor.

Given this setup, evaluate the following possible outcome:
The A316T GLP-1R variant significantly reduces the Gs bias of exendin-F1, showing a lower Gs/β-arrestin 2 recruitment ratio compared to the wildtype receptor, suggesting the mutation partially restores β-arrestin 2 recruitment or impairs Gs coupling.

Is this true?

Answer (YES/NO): NO